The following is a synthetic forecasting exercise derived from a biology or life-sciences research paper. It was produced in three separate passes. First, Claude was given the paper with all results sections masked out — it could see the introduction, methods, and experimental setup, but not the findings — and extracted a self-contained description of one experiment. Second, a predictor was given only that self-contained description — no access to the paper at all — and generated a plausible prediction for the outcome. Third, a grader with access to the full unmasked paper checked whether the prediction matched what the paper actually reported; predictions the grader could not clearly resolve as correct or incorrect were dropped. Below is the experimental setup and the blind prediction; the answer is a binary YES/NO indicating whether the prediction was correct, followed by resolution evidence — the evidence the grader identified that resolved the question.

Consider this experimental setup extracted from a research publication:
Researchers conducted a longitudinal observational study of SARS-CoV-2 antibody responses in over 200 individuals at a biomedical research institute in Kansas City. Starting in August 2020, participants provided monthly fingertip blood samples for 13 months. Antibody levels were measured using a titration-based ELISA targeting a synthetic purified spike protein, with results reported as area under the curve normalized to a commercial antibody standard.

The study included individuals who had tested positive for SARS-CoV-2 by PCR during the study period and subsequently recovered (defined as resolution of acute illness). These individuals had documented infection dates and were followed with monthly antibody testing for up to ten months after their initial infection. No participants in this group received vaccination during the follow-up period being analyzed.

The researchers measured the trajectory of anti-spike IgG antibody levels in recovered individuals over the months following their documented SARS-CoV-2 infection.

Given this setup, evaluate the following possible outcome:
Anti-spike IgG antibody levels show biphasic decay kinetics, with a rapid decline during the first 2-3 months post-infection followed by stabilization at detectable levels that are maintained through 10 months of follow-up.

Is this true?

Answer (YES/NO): NO